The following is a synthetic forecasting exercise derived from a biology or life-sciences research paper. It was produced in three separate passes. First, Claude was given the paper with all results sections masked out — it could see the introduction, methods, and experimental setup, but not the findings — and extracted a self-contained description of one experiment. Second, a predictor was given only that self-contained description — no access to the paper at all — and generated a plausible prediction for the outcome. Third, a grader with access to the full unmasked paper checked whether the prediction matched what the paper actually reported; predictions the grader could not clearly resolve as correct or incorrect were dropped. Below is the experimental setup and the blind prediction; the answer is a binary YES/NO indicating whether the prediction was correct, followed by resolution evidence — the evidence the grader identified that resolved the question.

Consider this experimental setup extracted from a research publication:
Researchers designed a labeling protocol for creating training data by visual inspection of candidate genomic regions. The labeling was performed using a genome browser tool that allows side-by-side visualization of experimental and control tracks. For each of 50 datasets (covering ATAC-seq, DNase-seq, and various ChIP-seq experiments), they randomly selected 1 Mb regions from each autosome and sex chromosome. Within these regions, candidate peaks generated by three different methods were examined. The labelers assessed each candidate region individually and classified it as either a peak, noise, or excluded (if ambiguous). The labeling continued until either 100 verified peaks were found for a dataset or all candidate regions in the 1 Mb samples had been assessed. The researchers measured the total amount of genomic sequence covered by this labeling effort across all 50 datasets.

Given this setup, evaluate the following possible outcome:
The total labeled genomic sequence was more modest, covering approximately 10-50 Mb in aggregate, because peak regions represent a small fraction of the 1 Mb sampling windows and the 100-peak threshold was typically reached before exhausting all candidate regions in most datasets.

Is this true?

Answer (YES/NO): NO